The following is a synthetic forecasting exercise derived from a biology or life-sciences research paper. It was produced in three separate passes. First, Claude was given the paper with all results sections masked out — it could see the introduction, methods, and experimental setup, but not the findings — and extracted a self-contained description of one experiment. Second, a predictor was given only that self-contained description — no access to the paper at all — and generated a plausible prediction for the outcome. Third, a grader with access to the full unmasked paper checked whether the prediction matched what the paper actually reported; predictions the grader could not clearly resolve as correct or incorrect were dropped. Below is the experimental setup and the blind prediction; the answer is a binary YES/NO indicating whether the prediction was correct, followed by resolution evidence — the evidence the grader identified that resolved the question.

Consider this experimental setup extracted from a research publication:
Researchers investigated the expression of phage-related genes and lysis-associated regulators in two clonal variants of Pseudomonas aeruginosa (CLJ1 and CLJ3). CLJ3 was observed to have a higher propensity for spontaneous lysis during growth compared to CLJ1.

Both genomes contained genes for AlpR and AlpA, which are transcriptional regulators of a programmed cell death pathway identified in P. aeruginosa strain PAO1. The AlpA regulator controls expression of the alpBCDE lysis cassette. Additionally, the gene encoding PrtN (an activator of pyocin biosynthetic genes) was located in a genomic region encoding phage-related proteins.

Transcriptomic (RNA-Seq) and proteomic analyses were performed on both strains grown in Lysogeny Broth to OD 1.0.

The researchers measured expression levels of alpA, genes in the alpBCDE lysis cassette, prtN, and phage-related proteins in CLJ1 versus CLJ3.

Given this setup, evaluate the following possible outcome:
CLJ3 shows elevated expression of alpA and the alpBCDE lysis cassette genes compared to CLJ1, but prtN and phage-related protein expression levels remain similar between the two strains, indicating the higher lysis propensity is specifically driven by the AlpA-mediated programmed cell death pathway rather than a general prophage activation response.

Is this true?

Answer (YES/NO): NO